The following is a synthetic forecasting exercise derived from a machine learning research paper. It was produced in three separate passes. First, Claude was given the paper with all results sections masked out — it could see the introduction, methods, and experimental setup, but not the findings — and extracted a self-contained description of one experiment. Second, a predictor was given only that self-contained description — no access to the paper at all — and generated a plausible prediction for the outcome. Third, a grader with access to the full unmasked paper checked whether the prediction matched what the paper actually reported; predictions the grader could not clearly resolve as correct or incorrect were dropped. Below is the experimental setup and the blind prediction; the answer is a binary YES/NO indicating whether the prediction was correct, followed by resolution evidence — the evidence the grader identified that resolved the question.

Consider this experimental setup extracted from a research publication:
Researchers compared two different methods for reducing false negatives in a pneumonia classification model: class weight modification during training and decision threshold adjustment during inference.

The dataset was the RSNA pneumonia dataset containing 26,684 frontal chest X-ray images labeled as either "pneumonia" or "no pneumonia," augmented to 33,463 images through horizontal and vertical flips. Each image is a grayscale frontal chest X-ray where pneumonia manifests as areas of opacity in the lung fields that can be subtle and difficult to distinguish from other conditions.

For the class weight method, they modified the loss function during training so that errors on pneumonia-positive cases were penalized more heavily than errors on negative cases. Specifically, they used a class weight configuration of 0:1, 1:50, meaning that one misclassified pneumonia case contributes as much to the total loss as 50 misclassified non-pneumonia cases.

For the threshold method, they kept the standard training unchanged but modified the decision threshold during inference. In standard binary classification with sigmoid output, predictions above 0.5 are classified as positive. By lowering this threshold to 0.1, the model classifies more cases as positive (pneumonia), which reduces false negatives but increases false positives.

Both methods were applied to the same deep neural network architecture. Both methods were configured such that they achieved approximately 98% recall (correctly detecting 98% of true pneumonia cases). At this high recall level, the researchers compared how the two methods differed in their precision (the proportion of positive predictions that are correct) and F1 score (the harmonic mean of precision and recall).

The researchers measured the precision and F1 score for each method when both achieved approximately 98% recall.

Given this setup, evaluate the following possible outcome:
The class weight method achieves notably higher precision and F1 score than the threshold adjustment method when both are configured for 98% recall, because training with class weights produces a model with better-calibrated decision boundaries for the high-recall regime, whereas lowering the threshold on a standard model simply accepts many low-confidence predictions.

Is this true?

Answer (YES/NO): NO